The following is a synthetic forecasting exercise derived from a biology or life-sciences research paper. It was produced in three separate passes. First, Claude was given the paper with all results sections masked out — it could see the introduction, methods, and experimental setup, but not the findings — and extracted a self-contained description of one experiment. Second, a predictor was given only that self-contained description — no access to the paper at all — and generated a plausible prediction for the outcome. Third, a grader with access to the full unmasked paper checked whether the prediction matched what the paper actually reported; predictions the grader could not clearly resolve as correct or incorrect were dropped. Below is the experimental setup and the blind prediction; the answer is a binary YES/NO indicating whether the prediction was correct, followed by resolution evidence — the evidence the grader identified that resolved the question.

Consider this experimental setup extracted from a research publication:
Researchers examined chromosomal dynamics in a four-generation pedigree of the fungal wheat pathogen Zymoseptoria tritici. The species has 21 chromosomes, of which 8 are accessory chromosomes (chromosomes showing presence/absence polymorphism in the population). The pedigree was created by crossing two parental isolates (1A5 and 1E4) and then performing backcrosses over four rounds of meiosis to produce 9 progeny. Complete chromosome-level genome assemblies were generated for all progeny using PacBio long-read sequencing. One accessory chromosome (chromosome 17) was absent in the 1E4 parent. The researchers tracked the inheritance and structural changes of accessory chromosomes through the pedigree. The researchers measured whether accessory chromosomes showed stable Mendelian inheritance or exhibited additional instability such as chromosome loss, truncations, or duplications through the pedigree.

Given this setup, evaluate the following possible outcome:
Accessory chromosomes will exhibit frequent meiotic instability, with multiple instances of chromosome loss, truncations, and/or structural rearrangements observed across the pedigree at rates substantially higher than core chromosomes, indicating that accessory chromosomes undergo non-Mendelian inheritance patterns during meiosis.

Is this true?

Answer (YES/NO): YES